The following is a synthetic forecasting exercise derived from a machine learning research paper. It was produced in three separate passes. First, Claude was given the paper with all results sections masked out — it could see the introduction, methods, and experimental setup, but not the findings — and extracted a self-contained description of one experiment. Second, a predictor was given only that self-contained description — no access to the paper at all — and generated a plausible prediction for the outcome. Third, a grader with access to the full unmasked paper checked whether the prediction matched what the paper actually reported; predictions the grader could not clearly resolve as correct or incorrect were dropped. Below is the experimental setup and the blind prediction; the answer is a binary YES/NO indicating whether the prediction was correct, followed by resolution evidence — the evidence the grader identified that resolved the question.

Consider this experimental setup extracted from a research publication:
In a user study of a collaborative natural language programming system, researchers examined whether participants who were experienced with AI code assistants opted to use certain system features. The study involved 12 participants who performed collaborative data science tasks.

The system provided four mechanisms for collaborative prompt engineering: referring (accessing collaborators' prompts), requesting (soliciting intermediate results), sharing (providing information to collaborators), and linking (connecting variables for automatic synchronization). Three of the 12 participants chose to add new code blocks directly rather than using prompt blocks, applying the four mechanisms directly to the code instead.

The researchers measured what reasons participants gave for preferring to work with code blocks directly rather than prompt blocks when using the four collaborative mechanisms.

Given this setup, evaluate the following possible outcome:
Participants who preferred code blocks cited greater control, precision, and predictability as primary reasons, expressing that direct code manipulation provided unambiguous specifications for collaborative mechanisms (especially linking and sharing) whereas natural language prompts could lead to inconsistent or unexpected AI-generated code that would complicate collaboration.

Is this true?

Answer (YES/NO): NO